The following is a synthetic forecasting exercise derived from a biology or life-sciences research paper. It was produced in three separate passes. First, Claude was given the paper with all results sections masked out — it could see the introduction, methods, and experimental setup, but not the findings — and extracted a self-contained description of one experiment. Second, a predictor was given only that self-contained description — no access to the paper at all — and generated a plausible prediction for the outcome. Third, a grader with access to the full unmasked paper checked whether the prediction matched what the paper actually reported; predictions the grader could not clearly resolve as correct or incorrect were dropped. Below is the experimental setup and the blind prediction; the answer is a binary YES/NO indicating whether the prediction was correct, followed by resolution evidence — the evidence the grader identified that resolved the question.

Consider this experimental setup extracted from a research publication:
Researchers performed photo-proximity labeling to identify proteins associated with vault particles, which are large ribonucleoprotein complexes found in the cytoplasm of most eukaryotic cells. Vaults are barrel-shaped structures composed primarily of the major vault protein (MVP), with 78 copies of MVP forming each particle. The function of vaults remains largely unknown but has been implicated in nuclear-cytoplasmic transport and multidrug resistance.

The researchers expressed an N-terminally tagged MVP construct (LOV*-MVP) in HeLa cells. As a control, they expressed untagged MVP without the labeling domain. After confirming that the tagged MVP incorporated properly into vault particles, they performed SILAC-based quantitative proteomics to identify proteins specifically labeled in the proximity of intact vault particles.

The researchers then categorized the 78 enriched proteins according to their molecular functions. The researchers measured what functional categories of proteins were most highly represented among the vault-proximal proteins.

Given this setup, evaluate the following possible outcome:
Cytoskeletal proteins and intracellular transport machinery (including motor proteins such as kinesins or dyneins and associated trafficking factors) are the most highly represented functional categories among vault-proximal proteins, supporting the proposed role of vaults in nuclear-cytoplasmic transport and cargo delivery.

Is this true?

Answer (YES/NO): NO